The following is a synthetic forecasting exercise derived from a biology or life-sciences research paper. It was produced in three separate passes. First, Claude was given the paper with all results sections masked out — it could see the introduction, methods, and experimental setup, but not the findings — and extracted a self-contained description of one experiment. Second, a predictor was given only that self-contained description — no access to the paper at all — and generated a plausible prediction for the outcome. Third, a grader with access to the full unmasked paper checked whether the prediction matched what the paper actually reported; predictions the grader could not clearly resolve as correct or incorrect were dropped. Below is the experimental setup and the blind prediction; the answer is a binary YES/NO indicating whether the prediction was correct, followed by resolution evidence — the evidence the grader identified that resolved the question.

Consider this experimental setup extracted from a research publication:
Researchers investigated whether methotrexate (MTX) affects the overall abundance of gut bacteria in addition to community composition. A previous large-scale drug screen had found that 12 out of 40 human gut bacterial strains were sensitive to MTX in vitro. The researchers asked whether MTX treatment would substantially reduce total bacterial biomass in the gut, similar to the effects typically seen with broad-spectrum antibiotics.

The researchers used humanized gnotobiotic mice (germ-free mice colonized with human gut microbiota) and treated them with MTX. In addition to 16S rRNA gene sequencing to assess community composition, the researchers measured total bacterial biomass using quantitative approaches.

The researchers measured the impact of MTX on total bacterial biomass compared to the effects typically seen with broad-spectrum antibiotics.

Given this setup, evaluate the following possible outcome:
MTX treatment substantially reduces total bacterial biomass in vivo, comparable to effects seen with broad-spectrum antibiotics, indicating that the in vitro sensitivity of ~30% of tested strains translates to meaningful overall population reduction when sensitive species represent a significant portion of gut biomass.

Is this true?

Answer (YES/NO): NO